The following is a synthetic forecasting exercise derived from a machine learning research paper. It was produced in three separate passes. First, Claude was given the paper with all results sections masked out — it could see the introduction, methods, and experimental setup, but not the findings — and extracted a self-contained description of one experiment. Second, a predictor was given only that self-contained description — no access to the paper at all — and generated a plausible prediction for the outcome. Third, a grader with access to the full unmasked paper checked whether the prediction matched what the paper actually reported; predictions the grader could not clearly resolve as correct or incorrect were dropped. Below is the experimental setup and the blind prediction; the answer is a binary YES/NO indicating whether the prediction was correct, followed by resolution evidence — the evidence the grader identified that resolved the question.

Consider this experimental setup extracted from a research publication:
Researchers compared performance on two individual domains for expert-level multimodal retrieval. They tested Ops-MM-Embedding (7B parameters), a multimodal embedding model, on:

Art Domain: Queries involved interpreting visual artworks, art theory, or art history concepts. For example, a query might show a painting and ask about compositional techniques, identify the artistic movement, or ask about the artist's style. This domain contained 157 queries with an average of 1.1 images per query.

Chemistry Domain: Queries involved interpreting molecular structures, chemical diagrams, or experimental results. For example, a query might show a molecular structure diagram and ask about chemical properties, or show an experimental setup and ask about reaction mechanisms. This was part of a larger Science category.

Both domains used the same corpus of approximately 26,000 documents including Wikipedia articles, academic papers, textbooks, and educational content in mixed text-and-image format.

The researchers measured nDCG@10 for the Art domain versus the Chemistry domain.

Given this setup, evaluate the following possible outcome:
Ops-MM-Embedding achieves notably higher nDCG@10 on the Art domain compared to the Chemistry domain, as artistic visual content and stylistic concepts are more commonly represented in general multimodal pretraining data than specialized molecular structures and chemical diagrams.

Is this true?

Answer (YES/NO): YES